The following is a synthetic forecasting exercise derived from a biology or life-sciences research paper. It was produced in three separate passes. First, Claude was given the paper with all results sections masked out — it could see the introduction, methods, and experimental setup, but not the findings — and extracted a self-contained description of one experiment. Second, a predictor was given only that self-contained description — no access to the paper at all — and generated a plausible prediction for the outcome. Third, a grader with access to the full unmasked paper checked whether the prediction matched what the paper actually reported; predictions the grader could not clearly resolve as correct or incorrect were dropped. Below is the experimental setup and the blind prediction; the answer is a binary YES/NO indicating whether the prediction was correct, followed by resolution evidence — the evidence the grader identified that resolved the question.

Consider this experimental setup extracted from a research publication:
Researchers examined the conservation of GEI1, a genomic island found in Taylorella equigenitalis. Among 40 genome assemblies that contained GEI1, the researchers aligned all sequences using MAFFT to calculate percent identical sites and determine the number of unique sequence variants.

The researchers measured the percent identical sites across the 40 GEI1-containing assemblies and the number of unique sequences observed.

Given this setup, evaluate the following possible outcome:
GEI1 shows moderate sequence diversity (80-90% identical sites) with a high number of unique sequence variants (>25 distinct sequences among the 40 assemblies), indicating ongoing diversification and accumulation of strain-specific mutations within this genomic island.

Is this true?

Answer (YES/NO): NO